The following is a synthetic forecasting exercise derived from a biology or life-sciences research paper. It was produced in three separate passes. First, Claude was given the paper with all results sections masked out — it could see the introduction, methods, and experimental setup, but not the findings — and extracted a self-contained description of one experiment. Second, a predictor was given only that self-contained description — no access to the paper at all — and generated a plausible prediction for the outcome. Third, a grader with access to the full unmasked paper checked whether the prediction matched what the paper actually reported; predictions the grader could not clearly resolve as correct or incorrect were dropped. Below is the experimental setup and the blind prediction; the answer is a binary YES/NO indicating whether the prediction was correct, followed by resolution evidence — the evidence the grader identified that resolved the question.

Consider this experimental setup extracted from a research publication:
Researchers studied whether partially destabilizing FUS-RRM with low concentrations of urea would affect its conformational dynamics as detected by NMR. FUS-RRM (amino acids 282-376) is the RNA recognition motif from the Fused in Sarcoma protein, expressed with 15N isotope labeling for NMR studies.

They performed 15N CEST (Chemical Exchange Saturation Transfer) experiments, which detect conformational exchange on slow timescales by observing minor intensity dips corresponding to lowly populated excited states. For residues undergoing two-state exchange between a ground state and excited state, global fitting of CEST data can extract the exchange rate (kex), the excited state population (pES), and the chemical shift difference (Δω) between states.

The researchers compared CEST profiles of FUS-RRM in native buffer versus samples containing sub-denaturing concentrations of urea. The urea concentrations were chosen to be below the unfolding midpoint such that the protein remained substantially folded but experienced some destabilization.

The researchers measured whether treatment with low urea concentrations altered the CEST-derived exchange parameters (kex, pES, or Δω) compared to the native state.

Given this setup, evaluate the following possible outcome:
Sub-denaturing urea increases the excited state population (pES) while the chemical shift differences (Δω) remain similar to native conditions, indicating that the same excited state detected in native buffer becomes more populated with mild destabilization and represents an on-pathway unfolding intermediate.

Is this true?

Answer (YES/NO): YES